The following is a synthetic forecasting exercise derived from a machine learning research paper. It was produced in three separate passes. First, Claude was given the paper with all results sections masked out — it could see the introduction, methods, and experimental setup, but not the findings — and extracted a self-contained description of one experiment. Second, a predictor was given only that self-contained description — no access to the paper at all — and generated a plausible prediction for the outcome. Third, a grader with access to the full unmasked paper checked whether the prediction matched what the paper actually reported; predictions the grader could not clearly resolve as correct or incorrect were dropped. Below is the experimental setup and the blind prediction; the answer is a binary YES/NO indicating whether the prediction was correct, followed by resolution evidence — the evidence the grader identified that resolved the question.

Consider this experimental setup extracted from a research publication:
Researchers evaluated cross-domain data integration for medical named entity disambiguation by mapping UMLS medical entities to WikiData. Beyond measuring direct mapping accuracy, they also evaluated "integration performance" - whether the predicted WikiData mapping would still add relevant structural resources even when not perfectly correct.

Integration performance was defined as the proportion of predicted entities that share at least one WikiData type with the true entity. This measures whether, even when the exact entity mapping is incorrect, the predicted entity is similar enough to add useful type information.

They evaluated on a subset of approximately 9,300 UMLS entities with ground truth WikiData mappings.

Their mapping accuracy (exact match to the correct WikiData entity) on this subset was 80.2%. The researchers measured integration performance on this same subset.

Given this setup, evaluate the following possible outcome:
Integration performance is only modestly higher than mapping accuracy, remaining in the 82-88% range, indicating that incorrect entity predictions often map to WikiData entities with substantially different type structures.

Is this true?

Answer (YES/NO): YES